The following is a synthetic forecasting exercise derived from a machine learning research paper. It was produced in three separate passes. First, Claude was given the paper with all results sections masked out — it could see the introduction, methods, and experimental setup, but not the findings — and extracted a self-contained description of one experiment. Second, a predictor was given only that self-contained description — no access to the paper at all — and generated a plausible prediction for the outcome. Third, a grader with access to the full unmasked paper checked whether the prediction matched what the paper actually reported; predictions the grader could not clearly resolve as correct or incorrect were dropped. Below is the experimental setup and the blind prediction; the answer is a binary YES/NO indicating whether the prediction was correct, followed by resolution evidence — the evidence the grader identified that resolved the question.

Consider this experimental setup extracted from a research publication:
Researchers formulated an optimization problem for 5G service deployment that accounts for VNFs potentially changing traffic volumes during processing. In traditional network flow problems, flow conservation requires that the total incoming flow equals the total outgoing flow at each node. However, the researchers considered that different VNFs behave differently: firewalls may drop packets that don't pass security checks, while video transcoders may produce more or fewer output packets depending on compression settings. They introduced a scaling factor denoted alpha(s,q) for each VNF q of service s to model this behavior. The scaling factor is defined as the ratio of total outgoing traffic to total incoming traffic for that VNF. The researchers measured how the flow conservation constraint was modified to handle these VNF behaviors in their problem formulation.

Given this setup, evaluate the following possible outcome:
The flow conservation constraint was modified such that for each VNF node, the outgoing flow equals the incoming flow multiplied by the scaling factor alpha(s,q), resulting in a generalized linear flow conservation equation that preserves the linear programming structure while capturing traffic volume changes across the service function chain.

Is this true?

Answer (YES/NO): YES